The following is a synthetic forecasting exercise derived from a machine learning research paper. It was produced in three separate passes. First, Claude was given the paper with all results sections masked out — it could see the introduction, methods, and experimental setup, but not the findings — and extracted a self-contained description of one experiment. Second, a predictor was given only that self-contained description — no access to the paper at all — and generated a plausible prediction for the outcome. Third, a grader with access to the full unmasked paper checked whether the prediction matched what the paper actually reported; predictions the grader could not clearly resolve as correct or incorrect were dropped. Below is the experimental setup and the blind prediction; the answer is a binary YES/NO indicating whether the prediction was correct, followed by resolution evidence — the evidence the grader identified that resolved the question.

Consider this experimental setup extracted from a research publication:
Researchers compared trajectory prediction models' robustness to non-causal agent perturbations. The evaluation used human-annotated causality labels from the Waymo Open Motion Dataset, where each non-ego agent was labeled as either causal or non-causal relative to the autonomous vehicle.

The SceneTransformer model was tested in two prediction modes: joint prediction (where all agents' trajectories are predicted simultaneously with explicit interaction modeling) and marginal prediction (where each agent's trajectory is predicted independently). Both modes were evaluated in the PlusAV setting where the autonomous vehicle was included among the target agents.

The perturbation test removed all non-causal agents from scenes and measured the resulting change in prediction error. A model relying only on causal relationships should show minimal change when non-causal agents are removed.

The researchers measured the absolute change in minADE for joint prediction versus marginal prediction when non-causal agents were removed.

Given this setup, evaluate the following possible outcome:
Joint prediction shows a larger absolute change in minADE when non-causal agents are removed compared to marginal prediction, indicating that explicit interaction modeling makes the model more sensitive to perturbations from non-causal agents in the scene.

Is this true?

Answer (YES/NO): YES